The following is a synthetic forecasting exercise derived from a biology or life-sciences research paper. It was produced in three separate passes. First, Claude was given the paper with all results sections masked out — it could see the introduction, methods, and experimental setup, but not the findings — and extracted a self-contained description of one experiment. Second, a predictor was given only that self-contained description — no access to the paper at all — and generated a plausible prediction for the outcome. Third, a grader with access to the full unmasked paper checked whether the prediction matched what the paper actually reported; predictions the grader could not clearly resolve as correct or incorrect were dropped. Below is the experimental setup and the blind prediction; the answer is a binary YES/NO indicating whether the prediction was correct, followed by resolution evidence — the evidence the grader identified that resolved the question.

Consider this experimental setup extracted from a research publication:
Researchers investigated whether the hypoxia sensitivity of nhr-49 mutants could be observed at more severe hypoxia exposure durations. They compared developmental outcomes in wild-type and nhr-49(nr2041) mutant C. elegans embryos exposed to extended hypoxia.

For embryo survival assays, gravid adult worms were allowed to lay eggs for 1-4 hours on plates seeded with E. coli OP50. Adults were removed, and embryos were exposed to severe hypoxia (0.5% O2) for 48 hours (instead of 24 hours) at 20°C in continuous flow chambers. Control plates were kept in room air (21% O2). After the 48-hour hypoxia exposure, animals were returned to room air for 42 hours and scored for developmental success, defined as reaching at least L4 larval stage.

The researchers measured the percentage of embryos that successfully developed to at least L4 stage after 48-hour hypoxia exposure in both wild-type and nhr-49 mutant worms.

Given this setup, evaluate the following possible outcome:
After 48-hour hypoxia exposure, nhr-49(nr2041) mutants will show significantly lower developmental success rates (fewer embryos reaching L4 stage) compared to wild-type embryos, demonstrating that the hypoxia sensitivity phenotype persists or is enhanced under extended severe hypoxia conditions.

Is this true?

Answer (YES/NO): YES